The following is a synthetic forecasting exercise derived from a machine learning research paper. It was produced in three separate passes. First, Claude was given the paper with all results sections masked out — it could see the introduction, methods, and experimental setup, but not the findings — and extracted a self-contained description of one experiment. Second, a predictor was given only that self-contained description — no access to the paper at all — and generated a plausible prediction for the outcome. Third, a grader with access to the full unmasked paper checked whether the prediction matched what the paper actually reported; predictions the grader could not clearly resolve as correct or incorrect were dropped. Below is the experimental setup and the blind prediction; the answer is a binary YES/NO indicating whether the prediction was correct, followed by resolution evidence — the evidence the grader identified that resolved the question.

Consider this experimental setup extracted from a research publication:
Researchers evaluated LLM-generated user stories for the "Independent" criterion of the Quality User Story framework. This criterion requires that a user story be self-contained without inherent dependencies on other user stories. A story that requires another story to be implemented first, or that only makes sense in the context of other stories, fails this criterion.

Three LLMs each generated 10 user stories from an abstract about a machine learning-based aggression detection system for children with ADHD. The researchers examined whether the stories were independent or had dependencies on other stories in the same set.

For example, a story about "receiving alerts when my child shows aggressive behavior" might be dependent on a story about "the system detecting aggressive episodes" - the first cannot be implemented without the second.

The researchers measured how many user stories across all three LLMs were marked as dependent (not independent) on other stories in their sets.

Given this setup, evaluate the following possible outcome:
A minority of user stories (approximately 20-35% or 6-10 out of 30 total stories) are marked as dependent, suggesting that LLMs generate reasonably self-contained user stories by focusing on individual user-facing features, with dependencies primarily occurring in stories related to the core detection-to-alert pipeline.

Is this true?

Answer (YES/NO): NO